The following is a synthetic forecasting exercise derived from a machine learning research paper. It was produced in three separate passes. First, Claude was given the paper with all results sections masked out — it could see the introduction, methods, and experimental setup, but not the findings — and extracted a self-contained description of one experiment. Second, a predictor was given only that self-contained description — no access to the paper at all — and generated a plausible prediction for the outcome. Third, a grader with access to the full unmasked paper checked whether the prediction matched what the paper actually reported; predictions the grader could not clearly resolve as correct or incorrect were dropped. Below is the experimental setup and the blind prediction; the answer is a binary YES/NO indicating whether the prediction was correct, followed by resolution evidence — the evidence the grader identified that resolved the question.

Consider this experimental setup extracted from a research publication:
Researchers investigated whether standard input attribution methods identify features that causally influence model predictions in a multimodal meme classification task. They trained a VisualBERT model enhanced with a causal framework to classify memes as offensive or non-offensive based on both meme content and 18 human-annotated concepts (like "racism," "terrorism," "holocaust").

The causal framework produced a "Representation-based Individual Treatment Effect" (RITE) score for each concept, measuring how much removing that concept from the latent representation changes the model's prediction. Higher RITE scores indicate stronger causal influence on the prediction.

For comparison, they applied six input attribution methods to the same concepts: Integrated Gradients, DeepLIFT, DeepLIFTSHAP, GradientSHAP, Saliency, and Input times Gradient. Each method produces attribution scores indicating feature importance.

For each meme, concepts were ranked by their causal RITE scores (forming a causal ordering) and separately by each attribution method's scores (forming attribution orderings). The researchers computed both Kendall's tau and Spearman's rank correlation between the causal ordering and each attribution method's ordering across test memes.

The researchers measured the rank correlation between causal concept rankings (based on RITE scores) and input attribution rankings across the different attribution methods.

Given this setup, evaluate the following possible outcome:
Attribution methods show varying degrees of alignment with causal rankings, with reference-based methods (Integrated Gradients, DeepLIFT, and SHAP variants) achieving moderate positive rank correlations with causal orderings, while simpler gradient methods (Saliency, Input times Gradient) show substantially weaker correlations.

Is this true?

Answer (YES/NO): NO